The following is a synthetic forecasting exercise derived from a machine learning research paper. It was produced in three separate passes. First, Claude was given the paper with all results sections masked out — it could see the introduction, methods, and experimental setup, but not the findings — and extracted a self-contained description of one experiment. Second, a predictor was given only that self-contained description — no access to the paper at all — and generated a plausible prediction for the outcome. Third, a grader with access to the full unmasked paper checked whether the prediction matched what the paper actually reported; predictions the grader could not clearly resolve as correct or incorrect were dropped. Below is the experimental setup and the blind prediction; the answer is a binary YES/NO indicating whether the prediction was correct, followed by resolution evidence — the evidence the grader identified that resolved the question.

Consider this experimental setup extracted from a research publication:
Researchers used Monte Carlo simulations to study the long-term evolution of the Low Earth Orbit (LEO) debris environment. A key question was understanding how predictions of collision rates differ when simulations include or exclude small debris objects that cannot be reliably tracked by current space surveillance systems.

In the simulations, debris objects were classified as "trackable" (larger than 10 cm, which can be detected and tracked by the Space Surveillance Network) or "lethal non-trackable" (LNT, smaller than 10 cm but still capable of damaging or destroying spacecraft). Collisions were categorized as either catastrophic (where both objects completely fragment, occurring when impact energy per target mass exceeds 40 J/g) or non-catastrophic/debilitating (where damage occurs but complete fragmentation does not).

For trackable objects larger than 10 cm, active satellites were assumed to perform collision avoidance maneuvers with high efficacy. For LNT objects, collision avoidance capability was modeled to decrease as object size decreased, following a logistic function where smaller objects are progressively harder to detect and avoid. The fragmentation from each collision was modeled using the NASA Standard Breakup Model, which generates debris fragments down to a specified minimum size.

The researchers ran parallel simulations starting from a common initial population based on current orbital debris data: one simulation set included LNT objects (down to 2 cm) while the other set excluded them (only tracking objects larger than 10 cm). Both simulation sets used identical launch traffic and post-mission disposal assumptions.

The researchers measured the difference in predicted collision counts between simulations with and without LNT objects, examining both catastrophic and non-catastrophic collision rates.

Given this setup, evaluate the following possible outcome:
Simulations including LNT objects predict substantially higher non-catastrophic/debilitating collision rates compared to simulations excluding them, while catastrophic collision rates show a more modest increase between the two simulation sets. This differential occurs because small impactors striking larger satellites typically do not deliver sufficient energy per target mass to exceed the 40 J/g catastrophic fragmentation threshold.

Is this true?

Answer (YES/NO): YES